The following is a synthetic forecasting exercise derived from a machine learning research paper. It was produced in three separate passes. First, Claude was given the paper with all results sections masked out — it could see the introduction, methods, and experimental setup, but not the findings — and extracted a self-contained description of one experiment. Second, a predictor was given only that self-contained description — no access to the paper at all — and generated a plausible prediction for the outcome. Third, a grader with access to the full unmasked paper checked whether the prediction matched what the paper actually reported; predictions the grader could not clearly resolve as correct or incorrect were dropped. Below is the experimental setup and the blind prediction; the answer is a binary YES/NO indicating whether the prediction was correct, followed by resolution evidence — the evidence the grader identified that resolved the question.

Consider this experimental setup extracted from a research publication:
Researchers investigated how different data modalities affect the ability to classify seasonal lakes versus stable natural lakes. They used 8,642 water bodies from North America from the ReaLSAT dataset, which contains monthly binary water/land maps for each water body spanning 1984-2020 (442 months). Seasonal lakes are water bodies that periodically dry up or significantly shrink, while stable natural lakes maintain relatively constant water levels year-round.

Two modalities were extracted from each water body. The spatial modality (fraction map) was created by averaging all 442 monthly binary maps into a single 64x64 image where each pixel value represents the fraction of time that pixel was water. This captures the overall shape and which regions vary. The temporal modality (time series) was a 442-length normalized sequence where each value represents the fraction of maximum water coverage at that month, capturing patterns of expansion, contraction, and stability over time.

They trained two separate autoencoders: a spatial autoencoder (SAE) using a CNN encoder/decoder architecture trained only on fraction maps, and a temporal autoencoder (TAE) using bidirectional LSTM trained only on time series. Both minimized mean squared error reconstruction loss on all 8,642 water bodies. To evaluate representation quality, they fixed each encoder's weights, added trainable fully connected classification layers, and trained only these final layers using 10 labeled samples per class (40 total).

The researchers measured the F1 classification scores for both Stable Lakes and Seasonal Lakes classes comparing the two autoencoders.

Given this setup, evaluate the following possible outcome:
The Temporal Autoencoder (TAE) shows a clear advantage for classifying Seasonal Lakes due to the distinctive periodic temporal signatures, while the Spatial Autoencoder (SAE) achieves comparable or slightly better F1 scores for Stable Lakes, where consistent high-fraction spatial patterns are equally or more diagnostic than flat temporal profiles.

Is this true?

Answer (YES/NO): NO